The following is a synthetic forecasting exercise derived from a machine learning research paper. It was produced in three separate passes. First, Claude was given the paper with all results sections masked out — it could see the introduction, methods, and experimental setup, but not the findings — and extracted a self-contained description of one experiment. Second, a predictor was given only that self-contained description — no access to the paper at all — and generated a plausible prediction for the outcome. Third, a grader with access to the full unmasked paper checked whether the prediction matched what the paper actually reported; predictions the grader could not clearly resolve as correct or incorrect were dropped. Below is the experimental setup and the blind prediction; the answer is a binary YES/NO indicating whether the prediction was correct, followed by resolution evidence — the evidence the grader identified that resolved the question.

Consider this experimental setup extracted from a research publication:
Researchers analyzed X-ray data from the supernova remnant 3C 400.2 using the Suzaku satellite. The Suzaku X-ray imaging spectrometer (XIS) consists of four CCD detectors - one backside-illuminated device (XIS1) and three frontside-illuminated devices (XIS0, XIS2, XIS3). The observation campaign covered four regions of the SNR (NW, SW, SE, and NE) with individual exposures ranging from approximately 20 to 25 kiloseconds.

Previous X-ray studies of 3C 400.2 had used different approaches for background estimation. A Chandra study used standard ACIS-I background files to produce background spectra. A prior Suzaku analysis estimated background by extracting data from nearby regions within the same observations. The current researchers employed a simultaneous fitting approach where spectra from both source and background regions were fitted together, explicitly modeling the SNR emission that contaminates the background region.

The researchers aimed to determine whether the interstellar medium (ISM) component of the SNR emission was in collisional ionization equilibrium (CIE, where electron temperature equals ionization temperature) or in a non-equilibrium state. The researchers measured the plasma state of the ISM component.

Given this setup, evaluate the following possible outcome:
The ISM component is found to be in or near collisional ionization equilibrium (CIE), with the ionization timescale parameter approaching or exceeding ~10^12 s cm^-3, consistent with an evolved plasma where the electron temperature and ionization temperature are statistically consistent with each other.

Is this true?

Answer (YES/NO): YES